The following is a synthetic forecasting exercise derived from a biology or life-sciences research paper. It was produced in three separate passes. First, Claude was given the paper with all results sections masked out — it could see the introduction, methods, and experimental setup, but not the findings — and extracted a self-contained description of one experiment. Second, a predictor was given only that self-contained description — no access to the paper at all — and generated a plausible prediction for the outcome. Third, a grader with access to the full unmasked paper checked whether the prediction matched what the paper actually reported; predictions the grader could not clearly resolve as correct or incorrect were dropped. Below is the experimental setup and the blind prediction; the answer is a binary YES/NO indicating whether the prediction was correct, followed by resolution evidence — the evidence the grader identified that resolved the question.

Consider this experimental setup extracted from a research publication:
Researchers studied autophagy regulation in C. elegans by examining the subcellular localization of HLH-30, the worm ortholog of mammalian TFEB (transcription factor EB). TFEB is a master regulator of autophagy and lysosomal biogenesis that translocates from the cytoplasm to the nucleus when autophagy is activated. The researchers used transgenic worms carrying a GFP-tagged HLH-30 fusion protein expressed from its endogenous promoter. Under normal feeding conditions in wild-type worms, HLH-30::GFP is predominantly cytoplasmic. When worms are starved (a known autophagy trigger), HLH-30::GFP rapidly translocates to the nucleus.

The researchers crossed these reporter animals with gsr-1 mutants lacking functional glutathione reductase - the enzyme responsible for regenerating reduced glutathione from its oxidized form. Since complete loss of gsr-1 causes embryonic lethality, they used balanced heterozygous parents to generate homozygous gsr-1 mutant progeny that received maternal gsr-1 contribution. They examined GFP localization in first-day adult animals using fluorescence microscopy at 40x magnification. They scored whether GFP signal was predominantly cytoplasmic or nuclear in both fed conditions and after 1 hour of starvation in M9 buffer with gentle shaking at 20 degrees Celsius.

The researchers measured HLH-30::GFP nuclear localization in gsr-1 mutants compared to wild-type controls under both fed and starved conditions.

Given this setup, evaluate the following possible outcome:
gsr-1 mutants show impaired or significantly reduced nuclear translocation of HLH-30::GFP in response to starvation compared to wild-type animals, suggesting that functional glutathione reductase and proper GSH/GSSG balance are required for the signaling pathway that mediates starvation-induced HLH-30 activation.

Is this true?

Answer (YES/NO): YES